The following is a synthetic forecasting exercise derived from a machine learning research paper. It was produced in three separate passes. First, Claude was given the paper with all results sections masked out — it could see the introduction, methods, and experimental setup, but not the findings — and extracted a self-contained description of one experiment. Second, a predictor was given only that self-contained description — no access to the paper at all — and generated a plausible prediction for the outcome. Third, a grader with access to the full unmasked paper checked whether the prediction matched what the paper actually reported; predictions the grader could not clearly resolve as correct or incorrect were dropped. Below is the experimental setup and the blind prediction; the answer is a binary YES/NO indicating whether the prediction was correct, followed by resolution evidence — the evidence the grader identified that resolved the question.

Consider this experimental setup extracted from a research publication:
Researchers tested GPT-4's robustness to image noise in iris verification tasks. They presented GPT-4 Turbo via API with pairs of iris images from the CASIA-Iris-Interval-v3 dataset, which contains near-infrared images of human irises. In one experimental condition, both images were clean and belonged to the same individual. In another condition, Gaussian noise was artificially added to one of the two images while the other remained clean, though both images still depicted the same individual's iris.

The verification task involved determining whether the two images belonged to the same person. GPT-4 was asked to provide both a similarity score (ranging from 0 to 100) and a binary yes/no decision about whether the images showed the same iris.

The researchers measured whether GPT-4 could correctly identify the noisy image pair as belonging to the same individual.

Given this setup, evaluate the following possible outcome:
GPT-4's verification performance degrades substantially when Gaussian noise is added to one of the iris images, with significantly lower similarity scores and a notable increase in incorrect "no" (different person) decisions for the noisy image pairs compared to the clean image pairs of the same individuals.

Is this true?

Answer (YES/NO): NO